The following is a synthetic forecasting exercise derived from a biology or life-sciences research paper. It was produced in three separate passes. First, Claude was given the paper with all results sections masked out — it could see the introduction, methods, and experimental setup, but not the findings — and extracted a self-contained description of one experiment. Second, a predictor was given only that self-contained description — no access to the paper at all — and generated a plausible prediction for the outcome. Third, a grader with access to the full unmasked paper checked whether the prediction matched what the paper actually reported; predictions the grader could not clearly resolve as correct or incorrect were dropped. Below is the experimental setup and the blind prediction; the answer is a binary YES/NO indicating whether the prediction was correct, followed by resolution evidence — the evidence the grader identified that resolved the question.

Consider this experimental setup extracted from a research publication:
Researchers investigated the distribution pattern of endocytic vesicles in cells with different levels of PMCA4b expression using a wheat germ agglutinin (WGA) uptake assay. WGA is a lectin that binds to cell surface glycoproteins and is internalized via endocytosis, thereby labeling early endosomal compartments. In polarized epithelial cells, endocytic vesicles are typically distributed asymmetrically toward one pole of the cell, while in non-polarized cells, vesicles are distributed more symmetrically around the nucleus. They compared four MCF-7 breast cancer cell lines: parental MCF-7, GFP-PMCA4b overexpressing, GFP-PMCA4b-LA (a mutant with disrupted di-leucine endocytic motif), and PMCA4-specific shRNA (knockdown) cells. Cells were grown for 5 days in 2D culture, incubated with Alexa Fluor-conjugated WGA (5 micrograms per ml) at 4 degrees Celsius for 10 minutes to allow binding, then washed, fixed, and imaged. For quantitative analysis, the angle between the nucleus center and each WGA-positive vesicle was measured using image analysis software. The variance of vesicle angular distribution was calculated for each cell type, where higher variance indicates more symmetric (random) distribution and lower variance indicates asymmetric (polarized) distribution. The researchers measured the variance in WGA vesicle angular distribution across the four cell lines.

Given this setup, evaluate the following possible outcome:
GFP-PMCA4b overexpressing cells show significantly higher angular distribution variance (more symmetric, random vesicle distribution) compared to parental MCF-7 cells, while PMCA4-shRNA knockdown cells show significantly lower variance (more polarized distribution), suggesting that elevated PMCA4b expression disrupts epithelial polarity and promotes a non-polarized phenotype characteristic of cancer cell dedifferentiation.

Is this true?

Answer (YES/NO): NO